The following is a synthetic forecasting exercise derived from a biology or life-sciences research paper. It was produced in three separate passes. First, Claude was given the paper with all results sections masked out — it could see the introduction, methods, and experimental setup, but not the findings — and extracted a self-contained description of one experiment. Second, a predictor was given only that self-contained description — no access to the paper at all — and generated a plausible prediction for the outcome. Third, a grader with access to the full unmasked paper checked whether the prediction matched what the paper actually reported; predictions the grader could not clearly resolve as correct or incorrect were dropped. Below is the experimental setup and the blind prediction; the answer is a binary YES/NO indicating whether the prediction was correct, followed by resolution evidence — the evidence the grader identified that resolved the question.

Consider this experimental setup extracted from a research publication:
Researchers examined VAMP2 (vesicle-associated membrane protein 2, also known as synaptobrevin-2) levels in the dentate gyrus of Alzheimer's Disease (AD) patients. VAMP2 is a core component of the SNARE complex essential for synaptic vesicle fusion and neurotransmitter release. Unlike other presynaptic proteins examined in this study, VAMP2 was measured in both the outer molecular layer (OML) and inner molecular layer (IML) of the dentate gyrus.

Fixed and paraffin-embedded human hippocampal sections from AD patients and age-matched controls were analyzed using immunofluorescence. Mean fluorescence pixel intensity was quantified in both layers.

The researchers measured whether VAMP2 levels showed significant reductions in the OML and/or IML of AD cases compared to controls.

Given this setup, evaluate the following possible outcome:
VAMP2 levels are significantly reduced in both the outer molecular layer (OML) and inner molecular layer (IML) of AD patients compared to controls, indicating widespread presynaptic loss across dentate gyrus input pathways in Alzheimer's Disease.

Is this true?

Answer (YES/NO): NO